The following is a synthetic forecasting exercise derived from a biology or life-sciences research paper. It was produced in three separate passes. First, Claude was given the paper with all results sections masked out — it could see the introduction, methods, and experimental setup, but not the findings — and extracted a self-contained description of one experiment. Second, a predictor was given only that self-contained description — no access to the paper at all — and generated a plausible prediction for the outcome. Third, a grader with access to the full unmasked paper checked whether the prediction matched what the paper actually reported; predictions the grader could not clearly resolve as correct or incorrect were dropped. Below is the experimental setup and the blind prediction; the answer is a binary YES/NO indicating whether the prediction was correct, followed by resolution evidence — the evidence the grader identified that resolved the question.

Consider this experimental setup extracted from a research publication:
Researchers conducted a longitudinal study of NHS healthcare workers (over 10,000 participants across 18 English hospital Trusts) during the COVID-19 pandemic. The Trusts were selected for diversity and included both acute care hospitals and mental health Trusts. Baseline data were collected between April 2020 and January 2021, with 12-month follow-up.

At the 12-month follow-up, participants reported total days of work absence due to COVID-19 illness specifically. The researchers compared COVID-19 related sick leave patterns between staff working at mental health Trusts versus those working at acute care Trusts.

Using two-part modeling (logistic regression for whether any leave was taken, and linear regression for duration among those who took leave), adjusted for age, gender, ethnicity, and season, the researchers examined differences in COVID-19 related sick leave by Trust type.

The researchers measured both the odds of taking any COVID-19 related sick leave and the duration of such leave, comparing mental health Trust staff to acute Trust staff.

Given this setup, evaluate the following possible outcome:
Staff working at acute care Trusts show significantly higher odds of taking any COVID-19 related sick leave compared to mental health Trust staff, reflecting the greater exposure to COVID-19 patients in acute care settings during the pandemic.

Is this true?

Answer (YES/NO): YES